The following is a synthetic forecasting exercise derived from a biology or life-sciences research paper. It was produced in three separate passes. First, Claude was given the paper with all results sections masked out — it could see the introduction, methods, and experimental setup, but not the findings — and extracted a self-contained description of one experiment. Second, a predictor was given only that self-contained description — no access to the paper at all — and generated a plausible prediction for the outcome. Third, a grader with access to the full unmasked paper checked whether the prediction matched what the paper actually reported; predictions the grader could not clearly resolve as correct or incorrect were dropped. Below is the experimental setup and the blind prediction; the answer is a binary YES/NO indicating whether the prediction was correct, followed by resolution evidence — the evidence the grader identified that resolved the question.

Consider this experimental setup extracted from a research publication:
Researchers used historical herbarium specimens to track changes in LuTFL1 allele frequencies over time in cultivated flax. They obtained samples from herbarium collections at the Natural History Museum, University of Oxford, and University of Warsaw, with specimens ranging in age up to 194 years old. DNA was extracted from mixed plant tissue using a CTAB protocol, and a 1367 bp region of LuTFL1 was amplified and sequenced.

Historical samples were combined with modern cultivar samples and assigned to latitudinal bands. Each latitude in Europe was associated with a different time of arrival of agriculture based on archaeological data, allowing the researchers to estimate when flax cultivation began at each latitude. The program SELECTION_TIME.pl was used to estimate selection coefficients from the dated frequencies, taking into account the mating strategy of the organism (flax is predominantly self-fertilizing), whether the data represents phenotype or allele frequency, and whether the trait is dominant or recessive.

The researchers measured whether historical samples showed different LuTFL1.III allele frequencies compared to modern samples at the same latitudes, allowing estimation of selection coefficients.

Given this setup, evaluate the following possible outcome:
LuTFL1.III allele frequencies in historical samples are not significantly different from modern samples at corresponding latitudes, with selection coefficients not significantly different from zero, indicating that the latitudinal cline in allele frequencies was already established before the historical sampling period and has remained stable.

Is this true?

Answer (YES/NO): NO